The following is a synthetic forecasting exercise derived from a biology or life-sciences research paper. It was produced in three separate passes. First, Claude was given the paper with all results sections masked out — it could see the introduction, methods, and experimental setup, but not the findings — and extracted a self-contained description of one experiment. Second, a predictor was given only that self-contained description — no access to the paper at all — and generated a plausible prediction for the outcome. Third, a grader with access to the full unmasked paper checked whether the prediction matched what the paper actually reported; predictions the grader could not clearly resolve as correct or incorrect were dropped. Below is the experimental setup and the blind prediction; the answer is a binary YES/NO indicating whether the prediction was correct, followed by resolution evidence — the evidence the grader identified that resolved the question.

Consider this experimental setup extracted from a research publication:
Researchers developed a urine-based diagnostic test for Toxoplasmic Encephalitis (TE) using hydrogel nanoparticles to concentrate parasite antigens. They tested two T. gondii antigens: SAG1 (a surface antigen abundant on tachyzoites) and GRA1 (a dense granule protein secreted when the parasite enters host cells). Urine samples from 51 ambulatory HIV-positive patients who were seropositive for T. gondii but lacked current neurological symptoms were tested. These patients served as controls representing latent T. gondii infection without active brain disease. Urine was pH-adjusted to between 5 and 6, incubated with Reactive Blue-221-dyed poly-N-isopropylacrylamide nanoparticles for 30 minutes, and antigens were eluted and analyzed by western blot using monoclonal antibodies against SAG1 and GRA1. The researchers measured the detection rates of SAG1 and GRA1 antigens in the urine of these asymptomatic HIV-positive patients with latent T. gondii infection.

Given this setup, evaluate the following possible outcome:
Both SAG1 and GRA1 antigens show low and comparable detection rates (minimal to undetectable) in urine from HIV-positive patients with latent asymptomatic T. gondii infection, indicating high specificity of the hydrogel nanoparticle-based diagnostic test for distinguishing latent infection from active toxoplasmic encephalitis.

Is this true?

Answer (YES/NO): YES